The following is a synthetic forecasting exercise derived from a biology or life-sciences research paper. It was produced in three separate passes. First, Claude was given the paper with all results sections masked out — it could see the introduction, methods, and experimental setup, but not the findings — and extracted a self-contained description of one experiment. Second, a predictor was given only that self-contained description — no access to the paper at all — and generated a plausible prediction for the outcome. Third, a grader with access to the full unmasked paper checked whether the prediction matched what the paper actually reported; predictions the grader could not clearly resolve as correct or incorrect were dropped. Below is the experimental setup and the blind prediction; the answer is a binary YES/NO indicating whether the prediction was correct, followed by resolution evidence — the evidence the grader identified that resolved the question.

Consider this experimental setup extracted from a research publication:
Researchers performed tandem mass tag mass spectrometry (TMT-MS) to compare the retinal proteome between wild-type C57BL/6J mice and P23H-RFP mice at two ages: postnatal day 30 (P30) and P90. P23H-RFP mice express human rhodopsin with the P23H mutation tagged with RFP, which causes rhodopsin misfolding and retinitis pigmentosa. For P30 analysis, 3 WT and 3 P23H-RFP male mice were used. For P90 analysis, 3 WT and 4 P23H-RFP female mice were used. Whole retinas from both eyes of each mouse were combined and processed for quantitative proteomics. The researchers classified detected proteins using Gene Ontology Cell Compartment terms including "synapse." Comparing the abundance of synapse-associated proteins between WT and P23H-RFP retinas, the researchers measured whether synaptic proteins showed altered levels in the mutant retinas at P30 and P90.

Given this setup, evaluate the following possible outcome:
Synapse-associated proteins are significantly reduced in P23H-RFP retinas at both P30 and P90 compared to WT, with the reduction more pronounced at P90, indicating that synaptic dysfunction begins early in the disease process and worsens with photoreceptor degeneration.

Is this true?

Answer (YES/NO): NO